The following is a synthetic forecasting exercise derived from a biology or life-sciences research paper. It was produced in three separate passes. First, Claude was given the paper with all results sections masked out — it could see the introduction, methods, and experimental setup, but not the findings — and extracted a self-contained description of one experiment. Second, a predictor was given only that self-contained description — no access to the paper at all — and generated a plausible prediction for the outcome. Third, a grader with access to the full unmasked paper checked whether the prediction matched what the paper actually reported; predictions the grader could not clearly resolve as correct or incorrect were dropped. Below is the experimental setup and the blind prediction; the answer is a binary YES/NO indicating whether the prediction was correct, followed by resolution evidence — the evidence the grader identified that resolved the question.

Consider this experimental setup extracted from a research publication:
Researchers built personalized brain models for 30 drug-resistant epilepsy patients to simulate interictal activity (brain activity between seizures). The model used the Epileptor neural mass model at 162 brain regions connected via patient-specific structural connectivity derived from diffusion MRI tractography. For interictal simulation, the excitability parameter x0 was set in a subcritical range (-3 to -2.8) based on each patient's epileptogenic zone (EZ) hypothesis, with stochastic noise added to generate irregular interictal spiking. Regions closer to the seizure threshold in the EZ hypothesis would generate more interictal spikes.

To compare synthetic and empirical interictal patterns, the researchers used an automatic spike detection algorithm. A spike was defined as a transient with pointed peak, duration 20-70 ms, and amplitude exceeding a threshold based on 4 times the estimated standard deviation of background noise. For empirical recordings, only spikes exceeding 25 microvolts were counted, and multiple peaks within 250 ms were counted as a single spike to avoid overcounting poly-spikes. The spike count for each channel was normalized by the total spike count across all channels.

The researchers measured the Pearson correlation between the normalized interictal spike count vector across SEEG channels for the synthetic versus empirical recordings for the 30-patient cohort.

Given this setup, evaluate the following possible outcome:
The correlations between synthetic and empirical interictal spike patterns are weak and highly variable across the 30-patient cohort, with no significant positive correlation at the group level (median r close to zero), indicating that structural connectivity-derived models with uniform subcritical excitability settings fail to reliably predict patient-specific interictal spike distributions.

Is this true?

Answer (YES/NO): NO